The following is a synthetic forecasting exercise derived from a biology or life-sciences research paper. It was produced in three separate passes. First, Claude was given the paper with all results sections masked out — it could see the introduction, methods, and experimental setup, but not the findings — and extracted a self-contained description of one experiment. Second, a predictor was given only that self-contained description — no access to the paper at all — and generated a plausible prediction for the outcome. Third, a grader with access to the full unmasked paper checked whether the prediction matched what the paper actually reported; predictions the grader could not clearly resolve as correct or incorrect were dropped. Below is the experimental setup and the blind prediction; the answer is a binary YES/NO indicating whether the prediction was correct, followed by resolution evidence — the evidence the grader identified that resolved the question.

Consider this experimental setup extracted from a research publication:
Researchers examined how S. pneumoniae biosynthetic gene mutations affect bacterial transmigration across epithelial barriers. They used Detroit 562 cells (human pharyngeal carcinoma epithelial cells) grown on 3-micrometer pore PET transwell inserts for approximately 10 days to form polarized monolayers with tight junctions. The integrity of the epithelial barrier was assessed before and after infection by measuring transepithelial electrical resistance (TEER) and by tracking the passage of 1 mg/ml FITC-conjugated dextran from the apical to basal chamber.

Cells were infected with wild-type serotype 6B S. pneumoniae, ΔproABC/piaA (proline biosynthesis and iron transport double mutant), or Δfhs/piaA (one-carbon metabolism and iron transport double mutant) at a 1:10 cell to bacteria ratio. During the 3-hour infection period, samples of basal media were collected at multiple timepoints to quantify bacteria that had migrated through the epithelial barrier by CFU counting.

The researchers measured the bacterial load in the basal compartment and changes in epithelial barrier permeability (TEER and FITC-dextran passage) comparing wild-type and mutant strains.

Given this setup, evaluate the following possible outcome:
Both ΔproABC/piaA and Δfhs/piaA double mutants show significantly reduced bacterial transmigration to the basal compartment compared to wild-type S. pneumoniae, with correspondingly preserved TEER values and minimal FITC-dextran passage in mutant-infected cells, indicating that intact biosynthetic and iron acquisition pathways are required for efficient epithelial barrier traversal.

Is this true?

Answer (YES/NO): NO